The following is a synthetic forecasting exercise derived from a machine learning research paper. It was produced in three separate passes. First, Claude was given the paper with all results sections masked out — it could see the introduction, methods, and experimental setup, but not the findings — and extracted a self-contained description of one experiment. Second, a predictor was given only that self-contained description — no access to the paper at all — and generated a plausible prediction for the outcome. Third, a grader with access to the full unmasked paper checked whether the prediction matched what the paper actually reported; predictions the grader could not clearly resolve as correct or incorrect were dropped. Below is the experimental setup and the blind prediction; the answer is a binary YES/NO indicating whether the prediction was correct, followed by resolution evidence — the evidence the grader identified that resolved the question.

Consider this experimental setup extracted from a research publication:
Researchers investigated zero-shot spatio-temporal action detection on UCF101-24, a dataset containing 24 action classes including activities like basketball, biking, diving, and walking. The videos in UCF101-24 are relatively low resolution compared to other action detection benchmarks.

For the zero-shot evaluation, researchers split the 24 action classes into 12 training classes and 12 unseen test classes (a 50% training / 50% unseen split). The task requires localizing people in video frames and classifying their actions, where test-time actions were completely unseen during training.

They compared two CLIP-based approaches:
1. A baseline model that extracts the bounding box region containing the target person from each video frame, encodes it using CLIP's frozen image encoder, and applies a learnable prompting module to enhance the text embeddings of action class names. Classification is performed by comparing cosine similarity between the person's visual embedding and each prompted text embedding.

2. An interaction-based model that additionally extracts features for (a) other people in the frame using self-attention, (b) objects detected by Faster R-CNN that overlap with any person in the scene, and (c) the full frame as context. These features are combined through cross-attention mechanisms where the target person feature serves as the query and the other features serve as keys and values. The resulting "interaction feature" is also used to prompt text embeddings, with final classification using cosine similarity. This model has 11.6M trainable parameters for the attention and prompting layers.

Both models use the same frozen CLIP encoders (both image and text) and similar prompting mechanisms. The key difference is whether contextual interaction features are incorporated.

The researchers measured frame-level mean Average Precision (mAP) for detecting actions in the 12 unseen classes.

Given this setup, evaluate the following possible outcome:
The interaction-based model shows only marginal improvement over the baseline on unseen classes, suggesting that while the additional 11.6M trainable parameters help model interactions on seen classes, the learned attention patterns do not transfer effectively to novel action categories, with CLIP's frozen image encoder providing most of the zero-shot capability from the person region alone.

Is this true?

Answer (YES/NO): YES